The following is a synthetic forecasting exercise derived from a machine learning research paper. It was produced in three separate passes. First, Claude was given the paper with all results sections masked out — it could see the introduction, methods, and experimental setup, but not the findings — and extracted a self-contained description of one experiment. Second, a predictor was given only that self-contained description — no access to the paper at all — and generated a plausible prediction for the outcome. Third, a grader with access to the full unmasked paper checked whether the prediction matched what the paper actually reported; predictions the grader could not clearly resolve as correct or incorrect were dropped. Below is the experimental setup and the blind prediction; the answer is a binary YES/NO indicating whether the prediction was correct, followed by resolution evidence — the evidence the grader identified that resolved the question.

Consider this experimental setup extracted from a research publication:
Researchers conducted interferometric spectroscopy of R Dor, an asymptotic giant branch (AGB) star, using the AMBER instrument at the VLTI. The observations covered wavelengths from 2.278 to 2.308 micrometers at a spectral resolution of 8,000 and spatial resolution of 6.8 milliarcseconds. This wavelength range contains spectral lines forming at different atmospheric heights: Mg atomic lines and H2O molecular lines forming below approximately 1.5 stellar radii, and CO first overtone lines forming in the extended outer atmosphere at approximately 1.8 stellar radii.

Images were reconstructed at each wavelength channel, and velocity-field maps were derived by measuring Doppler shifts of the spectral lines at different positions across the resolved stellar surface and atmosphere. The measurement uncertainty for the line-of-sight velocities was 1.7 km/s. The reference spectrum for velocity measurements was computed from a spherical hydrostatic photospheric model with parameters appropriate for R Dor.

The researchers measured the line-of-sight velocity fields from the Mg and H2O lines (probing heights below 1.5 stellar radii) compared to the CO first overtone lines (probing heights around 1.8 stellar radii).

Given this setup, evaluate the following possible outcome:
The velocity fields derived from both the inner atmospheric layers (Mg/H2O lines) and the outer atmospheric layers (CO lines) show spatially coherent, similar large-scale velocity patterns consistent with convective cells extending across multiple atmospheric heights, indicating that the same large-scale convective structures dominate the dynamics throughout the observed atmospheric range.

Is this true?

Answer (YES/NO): NO